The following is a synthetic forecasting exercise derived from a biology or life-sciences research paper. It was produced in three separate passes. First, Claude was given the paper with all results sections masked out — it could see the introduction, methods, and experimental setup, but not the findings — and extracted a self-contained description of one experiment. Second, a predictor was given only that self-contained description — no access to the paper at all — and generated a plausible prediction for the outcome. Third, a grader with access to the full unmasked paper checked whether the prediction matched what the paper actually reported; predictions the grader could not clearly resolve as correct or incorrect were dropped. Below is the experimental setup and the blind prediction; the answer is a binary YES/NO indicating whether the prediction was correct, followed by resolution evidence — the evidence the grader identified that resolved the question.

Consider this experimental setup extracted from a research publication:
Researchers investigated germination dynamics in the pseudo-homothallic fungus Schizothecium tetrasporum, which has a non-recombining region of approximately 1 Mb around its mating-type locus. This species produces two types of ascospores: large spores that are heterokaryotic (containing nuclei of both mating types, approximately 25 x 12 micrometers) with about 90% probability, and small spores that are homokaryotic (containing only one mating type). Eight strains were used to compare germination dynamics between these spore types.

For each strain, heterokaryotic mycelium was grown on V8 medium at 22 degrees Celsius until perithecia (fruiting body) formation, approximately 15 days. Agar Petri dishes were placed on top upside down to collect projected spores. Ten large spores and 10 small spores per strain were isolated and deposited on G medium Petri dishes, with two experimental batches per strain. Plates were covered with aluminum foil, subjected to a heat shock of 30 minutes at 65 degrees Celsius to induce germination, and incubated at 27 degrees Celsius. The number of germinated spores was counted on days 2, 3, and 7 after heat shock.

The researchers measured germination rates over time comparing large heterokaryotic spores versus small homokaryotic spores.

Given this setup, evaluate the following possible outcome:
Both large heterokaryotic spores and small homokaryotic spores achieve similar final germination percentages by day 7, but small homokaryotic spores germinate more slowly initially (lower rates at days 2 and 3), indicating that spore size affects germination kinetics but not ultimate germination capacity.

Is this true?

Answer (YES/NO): NO